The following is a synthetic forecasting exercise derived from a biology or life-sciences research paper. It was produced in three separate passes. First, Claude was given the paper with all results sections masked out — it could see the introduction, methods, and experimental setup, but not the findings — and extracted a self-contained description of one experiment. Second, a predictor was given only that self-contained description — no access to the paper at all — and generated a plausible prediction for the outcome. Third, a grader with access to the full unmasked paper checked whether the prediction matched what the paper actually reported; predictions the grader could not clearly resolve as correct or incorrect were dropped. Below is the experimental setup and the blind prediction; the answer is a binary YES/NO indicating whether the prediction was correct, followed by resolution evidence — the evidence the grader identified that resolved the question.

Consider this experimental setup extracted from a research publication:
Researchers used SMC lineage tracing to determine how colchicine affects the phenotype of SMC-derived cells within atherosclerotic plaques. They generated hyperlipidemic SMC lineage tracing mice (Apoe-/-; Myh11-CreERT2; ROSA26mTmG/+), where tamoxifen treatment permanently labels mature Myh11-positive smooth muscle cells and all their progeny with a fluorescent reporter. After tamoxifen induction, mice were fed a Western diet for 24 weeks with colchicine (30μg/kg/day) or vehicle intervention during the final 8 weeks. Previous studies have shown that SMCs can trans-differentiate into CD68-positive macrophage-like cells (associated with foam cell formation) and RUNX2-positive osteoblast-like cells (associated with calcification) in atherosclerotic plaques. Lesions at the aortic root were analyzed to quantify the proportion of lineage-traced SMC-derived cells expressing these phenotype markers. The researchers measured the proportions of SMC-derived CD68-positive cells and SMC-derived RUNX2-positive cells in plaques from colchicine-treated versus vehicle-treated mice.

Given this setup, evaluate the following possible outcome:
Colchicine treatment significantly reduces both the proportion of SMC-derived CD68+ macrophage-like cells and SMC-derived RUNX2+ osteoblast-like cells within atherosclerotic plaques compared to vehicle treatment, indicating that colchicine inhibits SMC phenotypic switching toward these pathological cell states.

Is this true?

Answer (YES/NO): YES